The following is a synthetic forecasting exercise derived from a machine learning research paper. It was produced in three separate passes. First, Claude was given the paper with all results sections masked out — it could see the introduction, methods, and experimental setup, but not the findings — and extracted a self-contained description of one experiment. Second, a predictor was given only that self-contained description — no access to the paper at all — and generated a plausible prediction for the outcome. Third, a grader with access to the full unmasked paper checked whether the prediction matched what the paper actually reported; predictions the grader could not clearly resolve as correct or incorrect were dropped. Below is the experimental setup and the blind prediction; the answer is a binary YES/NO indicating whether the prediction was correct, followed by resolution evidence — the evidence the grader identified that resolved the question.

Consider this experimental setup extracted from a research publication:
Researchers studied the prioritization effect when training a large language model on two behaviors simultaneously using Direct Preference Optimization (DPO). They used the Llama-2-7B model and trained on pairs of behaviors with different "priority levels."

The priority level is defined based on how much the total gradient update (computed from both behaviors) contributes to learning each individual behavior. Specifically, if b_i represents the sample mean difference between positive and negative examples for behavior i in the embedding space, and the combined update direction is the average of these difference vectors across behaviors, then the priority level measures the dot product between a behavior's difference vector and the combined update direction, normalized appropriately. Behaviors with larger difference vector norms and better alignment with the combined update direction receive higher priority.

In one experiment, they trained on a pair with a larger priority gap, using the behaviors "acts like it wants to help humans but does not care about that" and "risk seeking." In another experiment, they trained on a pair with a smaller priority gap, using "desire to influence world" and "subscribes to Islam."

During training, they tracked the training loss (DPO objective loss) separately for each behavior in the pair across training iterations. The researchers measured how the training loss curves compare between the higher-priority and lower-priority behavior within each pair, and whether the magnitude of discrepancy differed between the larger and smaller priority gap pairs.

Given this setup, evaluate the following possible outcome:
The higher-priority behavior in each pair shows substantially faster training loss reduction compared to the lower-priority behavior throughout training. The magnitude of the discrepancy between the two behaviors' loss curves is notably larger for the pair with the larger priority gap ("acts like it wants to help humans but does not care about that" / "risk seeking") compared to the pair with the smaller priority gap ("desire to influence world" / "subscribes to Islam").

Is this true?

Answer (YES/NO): YES